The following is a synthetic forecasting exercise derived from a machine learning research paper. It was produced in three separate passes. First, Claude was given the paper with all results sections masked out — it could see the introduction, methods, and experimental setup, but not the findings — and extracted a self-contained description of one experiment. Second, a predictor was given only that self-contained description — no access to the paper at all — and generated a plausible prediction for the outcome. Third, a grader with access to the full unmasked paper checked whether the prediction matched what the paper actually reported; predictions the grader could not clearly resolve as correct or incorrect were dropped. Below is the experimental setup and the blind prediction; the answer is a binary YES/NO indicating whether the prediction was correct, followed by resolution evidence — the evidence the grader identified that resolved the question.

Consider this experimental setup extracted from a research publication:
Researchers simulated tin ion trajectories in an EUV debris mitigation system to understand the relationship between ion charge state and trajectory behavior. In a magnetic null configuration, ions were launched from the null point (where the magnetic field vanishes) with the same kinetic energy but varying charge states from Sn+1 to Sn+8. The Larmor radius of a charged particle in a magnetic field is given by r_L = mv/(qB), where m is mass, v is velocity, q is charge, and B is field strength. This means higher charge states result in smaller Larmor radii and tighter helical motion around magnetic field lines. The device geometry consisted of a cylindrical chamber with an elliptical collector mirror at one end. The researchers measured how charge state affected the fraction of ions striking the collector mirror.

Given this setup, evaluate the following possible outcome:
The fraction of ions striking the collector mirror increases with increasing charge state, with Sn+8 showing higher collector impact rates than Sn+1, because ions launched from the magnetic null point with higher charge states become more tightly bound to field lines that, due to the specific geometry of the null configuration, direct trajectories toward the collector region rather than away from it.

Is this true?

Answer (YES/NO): NO